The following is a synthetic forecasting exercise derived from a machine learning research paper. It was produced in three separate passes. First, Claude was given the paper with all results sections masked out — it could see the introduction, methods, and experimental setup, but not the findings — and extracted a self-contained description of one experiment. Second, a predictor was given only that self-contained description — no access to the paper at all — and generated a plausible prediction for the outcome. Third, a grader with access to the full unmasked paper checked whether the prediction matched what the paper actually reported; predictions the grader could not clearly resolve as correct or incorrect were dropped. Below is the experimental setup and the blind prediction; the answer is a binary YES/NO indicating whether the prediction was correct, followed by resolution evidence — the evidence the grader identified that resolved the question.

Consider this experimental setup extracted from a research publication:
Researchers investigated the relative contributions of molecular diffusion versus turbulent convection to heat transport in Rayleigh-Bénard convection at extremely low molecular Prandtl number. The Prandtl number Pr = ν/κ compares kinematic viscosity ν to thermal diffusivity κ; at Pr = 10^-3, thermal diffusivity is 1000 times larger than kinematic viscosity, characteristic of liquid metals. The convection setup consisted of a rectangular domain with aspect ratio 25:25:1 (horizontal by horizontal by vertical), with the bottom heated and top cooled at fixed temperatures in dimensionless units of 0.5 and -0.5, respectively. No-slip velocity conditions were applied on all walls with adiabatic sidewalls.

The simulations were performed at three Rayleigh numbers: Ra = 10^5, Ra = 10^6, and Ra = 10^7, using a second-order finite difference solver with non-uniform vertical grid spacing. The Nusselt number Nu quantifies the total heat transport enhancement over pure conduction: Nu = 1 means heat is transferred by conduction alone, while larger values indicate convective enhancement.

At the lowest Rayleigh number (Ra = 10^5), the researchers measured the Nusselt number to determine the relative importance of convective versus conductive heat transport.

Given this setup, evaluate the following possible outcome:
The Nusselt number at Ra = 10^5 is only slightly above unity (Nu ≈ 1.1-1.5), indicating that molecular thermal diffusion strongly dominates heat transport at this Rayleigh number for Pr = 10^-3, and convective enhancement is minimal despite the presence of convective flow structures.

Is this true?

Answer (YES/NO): YES